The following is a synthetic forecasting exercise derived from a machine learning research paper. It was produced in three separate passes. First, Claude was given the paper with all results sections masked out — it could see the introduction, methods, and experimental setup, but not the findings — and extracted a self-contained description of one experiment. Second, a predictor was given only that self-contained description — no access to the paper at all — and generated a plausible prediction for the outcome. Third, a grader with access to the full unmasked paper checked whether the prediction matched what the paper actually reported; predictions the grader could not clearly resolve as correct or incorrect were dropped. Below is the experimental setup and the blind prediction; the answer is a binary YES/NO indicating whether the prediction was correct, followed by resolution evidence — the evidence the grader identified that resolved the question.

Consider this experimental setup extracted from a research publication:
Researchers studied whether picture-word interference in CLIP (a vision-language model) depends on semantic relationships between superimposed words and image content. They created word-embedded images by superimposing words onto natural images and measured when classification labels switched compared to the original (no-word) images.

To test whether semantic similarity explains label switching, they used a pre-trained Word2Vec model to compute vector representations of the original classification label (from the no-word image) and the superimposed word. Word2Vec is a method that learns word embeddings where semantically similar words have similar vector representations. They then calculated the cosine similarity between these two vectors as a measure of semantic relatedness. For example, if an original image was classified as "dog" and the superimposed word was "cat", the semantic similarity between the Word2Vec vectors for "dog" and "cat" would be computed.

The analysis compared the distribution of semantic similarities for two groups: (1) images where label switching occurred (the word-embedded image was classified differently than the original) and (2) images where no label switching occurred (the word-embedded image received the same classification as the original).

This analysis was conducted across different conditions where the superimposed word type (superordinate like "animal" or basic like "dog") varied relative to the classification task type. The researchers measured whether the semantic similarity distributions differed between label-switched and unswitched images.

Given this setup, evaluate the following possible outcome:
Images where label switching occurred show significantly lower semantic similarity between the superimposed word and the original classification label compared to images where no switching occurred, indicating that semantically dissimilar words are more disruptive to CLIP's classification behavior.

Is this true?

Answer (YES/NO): NO